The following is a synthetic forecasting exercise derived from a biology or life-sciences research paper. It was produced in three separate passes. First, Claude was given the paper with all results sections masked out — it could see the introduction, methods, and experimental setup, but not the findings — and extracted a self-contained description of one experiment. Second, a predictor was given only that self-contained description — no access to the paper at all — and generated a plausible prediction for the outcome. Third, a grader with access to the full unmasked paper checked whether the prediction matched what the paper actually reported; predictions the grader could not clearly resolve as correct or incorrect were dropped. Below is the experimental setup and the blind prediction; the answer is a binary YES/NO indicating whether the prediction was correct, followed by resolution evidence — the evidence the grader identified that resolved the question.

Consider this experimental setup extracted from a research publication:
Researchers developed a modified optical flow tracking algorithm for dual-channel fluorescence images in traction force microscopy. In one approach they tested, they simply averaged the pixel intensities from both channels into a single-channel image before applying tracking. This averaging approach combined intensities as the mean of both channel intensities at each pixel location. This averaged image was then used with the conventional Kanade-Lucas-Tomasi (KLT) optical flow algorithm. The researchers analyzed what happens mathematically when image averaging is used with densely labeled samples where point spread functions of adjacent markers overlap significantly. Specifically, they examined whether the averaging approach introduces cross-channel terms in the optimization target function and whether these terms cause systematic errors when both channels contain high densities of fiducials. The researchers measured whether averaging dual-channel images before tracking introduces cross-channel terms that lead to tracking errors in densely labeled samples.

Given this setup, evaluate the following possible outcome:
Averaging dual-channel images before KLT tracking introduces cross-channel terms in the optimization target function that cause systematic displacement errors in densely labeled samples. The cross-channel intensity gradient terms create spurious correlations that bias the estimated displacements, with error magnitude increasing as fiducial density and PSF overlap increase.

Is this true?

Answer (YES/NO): NO